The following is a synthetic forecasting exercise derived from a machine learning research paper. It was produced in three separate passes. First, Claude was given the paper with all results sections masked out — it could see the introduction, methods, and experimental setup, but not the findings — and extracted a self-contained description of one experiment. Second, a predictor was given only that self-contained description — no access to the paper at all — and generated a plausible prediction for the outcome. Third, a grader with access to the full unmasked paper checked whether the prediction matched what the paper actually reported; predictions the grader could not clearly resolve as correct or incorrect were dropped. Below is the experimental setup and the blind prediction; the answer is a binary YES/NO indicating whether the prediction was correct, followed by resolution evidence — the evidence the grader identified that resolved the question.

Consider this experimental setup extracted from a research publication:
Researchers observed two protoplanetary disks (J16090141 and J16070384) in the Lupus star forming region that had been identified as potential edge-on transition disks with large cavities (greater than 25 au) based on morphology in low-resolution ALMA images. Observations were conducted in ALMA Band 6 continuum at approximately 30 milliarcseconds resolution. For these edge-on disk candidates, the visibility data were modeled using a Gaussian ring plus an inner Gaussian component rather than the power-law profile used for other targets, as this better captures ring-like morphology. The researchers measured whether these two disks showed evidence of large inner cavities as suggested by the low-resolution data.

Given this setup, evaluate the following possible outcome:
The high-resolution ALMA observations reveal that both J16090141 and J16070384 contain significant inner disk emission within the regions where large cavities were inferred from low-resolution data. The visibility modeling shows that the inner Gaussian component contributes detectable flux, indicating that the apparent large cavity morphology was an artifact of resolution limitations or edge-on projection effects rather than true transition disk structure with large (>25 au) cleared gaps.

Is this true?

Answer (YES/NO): NO